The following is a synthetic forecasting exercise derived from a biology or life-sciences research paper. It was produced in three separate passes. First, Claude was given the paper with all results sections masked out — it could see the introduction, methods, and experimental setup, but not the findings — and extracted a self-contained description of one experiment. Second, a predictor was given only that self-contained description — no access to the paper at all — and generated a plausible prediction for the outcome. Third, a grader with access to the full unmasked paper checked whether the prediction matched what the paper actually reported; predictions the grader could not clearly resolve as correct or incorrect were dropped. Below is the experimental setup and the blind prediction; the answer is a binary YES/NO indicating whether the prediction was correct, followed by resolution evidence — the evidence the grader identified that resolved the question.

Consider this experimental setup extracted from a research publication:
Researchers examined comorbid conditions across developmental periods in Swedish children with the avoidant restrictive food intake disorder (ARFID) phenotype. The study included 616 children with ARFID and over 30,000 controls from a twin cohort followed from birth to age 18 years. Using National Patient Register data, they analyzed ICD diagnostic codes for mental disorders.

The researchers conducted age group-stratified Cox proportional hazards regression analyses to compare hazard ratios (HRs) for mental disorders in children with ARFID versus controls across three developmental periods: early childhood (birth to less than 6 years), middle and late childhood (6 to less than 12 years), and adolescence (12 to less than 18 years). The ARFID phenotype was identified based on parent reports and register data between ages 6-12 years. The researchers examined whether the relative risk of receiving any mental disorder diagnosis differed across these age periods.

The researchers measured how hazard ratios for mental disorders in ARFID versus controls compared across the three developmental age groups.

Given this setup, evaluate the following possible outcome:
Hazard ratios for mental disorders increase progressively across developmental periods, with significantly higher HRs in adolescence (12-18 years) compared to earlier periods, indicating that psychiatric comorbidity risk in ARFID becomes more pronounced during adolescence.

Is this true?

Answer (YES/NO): NO